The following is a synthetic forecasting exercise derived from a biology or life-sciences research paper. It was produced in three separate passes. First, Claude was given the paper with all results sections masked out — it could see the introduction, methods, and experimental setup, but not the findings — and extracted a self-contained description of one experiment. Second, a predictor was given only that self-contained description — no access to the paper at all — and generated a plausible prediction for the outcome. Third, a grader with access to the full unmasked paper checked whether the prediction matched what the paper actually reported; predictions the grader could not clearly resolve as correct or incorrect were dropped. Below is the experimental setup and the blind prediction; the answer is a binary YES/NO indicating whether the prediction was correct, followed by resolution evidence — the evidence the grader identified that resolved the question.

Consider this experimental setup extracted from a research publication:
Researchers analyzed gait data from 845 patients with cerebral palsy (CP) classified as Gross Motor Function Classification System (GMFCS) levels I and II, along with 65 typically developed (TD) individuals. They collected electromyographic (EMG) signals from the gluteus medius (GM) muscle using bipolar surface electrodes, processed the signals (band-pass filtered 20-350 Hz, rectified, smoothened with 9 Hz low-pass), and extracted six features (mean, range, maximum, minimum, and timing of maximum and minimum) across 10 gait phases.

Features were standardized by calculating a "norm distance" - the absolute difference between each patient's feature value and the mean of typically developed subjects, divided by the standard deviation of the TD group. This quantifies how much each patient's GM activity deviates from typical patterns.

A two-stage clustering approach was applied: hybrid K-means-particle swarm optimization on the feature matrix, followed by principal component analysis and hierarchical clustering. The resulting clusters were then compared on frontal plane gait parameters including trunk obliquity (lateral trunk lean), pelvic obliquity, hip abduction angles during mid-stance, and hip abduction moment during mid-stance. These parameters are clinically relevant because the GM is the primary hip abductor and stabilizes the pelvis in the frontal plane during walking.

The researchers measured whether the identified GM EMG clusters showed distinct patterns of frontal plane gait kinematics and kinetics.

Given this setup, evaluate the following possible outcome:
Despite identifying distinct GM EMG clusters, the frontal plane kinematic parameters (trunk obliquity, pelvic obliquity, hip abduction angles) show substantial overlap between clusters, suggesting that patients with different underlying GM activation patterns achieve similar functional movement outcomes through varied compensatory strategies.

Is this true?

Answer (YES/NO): NO